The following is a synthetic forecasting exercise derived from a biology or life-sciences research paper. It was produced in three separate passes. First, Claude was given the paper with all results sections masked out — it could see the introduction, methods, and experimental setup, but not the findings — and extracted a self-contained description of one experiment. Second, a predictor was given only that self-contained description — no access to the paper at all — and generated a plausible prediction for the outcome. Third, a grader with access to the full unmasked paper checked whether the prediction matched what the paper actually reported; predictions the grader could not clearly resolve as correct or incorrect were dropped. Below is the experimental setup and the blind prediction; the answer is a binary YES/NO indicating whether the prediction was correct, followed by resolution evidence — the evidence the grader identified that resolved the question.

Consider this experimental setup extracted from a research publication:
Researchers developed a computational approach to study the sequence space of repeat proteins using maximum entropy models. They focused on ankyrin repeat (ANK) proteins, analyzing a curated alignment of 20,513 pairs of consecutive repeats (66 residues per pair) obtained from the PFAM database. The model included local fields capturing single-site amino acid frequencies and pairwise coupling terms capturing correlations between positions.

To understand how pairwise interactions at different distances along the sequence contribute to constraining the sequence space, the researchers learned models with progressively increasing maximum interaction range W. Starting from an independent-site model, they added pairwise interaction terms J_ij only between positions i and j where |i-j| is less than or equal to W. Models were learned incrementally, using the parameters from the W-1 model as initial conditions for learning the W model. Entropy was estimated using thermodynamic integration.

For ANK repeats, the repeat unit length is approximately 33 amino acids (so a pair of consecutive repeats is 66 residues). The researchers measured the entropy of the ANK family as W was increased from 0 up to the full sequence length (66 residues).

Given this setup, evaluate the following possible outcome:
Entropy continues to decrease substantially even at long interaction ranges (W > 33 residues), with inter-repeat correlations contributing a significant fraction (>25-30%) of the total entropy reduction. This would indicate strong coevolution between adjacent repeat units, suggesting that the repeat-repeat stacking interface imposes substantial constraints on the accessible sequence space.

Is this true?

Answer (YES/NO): NO